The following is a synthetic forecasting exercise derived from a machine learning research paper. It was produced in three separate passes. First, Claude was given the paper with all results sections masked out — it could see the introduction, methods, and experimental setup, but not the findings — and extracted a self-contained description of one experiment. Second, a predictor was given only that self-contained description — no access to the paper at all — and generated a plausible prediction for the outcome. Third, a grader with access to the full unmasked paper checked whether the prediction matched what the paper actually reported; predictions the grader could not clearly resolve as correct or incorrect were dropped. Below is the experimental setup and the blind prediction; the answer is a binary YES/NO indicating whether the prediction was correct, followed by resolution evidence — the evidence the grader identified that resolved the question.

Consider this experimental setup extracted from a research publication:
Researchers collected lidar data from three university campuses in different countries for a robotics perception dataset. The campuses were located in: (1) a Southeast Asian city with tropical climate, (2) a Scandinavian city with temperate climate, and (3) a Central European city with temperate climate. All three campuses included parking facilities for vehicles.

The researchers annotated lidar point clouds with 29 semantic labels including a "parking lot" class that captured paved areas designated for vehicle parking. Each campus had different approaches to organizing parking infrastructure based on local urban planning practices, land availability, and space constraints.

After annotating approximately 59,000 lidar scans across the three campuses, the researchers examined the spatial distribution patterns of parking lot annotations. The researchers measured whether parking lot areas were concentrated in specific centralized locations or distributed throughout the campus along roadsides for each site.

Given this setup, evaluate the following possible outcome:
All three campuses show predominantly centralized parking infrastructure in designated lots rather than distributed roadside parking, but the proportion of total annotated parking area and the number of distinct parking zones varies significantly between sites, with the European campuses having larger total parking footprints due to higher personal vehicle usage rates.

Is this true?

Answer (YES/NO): NO